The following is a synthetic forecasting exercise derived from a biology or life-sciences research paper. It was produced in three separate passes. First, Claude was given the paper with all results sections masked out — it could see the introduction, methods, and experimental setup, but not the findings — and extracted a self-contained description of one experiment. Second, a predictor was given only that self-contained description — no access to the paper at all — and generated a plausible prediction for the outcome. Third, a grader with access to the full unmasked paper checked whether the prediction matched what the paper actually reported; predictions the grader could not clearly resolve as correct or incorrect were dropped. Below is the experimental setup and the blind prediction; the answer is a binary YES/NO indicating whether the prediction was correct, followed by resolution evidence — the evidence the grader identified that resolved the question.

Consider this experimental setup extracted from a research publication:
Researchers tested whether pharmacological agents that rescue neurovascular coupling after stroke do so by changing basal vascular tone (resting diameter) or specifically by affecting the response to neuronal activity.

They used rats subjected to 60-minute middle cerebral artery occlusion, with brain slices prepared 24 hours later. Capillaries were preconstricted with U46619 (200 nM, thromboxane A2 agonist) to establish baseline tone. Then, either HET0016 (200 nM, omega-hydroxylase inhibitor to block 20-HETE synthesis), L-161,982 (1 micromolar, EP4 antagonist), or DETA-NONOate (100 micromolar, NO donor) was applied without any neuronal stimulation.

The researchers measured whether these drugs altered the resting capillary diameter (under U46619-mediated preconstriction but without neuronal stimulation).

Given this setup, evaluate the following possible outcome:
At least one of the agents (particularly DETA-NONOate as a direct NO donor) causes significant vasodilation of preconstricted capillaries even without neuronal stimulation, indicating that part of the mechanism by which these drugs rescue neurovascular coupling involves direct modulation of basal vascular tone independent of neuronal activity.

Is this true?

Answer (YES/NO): NO